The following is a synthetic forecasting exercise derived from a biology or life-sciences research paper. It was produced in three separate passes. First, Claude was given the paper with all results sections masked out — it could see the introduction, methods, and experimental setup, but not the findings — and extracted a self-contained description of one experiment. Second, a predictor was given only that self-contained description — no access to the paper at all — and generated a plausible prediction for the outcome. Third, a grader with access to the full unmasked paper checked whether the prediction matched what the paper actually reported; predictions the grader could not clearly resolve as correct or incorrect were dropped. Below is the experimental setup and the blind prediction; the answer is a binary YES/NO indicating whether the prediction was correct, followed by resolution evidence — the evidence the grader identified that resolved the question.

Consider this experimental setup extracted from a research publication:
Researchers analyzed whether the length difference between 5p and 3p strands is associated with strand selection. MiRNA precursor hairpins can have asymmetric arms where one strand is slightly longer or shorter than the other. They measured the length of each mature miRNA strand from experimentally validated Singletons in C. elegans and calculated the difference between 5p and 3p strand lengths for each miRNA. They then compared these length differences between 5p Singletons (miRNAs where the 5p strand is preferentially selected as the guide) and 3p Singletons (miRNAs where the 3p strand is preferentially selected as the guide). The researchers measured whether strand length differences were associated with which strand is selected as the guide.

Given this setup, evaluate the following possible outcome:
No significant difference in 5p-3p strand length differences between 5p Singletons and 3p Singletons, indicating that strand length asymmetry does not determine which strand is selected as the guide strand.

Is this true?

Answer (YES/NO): NO